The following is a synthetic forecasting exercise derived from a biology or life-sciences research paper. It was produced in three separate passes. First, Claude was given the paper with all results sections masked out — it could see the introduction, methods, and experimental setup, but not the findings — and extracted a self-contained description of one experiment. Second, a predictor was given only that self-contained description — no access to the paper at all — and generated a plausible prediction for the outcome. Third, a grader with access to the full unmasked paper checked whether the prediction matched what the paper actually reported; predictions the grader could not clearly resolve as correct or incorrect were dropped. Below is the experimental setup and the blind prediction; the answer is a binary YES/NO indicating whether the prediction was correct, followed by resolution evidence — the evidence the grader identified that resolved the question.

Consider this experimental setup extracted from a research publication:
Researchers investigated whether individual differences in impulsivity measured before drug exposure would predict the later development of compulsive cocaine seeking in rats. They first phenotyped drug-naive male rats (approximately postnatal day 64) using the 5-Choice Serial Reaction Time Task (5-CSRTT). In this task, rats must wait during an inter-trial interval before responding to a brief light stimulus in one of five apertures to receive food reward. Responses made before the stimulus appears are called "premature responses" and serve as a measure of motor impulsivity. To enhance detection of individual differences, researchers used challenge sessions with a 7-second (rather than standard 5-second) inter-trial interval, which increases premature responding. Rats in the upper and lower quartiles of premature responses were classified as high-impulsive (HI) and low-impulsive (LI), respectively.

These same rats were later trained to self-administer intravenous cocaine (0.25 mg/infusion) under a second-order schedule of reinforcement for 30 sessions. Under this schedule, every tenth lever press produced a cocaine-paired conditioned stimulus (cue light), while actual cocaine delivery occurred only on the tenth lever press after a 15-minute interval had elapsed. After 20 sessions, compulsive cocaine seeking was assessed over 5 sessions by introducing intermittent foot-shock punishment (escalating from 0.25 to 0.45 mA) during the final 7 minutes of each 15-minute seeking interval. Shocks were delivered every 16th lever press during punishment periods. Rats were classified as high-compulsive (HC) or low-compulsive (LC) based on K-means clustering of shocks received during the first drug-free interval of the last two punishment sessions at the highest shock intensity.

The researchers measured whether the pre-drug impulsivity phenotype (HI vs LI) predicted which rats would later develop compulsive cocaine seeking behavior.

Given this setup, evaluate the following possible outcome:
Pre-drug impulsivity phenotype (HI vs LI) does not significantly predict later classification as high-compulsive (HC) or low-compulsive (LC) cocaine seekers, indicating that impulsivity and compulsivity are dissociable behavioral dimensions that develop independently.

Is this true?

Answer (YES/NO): NO